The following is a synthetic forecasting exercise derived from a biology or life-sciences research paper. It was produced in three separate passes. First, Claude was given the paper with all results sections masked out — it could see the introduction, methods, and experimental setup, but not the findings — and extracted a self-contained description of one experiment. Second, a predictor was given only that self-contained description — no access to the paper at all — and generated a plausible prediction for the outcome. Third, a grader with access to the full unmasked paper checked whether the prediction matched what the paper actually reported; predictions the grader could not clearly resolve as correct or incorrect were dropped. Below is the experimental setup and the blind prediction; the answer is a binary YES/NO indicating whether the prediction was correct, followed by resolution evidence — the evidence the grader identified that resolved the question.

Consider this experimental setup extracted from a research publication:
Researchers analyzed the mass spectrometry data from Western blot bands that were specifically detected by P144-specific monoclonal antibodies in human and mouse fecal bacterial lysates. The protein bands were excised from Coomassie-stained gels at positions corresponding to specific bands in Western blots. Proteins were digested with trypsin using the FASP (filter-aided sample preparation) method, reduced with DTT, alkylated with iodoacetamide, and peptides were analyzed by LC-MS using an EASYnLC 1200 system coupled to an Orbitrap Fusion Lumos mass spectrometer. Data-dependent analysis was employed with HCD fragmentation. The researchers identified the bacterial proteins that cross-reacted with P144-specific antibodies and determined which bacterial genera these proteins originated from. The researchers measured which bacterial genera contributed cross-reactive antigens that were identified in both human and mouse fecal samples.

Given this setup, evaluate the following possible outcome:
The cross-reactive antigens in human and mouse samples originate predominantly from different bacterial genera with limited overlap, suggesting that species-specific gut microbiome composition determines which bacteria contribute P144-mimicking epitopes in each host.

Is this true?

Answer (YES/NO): NO